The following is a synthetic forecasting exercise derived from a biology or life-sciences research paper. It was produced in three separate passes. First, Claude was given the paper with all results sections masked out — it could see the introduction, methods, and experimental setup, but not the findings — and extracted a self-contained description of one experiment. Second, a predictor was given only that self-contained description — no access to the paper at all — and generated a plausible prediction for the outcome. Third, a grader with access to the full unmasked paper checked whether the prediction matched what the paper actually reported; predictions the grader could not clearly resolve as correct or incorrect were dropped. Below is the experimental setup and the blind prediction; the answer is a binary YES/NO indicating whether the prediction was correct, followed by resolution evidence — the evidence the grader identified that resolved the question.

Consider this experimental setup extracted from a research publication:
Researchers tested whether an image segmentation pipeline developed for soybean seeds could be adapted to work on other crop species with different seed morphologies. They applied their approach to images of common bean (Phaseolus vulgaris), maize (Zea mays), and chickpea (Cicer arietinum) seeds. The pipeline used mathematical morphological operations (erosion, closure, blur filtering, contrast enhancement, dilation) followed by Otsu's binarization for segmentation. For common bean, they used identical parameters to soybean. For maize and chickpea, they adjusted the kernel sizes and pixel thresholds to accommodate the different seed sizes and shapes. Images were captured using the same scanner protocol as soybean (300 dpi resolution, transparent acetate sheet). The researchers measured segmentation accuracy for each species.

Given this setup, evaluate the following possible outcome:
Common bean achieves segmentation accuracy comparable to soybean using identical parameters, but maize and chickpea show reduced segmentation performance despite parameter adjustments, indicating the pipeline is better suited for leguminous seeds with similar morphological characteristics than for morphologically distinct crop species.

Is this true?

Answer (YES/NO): NO